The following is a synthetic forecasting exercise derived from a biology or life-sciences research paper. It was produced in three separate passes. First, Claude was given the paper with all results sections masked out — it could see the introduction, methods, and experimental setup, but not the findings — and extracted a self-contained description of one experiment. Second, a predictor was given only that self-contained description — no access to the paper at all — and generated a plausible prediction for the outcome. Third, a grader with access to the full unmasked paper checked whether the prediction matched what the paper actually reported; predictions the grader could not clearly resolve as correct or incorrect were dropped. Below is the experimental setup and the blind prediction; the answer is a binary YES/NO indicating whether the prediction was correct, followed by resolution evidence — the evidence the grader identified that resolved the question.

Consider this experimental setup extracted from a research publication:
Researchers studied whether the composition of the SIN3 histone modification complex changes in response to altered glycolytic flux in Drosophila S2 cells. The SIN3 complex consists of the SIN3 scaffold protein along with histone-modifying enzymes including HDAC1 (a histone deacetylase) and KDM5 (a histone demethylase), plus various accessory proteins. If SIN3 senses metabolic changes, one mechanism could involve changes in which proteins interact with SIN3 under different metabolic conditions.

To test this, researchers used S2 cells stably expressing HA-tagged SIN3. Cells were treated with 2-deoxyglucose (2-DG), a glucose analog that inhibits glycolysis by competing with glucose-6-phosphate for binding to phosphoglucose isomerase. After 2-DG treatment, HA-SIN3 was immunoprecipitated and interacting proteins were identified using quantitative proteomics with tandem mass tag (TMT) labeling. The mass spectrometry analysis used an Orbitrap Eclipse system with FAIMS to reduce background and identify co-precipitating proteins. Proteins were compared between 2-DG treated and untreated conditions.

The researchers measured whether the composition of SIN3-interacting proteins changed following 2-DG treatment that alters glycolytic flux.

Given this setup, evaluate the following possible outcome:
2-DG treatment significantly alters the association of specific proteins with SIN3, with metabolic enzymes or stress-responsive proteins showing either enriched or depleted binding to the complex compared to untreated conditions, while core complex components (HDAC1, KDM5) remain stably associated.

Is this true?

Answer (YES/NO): NO